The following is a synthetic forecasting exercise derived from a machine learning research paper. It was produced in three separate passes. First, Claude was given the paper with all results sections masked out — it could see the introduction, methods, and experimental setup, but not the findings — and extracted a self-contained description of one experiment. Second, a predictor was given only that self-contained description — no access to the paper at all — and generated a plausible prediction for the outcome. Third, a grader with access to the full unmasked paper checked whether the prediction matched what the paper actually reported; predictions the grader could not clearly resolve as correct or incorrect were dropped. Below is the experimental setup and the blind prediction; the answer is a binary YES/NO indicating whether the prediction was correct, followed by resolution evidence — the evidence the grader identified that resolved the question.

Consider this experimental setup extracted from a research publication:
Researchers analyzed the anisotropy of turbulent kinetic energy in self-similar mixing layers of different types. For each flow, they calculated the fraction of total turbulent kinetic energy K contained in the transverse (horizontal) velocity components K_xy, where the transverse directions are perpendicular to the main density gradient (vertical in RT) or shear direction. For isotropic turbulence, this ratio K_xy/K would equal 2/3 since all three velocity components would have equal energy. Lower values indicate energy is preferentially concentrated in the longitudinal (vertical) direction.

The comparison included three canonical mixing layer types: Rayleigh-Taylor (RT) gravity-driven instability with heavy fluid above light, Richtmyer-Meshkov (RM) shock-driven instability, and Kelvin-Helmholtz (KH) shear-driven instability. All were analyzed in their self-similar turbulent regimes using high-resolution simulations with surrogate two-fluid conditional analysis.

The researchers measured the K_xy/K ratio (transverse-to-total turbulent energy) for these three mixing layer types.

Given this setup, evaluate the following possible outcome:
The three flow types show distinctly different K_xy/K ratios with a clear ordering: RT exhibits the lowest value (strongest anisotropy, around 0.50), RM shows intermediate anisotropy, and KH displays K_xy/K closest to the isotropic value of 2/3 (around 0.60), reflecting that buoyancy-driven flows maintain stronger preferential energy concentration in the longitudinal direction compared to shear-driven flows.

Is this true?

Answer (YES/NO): NO